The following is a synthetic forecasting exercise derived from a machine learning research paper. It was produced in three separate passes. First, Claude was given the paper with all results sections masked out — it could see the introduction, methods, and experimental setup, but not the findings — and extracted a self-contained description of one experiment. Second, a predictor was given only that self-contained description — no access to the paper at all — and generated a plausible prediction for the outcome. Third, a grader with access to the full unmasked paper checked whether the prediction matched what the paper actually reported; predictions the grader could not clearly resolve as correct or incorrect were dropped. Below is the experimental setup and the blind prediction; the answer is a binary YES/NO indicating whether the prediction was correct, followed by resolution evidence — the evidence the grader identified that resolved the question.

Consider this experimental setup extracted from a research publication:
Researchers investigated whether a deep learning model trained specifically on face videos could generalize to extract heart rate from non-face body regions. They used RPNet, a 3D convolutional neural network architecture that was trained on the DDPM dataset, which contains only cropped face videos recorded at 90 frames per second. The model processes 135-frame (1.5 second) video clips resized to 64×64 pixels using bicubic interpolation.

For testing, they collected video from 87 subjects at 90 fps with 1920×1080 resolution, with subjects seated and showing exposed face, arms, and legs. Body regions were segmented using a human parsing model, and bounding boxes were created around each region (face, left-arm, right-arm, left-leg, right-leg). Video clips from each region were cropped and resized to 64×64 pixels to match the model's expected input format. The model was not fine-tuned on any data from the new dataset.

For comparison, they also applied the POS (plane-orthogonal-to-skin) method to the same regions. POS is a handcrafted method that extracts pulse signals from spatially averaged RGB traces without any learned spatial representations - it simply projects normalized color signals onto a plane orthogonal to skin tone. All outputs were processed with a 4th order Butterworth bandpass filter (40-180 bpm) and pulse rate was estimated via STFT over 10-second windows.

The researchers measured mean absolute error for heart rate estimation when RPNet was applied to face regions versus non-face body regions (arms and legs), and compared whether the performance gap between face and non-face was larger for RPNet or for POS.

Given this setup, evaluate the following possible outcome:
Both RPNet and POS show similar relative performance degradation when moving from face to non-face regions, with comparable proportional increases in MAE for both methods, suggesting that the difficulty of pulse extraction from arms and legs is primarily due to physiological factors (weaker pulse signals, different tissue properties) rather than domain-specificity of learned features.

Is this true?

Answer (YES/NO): NO